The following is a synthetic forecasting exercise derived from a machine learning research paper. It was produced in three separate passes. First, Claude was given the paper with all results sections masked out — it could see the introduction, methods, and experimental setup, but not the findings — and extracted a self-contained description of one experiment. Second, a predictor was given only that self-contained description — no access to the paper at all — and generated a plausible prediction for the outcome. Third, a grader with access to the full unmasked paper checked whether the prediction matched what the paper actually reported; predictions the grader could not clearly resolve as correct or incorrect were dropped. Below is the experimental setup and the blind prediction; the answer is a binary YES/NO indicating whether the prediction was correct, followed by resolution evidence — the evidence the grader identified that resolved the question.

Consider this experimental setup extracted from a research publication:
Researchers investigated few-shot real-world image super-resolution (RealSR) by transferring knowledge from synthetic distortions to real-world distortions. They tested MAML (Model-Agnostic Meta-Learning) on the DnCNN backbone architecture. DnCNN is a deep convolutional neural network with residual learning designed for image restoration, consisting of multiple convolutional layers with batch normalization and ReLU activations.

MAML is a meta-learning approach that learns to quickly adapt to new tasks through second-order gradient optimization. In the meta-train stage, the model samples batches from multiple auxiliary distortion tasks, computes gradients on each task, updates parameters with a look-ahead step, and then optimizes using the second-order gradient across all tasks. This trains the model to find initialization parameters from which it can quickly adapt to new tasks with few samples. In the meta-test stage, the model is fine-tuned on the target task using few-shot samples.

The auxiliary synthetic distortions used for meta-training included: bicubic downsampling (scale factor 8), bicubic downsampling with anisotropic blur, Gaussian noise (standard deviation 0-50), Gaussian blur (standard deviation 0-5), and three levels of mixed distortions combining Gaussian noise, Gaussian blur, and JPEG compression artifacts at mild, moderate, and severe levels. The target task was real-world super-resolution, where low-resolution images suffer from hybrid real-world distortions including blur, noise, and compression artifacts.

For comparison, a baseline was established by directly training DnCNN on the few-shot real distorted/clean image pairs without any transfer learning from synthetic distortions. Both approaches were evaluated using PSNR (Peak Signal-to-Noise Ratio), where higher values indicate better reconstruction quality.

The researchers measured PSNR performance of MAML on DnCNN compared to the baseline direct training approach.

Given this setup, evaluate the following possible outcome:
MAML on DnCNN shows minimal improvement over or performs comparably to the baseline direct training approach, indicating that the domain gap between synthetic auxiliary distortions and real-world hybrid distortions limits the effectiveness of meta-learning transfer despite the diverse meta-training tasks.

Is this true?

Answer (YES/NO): NO